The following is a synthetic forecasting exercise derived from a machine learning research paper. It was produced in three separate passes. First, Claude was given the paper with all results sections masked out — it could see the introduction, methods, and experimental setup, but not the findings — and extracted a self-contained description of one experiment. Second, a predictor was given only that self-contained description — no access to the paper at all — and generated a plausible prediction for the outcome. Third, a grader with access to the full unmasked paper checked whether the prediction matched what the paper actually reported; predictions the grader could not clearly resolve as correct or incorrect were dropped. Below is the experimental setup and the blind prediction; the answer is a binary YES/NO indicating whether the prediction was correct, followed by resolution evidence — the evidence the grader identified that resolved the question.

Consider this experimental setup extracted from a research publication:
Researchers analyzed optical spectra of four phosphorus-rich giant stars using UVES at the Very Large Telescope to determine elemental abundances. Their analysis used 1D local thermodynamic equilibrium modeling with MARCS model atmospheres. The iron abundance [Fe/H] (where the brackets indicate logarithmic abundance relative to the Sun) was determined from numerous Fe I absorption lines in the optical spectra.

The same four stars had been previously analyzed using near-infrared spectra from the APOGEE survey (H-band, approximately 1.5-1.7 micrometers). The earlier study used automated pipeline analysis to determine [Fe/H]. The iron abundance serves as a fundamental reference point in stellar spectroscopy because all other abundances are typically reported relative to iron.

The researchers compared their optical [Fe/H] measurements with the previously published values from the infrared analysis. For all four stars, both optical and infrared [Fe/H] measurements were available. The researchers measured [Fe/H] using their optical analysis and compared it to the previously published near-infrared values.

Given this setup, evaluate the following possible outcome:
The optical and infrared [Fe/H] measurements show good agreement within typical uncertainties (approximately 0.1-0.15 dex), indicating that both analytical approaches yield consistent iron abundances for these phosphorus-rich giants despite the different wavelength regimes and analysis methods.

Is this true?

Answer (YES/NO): NO